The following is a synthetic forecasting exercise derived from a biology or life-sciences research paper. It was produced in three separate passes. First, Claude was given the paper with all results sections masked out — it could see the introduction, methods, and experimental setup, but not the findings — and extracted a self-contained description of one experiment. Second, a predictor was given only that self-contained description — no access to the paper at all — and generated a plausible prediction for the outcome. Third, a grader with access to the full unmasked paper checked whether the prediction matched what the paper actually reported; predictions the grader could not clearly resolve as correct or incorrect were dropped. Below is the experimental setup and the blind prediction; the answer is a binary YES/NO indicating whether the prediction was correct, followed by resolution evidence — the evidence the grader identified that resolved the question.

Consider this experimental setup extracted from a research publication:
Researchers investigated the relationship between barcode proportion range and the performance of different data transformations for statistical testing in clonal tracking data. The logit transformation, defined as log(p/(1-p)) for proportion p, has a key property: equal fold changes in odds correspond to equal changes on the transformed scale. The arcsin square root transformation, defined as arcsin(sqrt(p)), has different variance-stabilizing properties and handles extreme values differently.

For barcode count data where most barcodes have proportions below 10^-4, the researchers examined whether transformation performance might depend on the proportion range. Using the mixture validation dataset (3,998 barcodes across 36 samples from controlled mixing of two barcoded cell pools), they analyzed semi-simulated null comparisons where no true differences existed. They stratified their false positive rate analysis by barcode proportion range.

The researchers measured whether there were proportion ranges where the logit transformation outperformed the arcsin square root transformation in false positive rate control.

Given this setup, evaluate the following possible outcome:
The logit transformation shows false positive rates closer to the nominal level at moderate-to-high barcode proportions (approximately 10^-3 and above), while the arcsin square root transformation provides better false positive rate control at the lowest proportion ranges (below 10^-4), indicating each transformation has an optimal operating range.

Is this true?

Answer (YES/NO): NO